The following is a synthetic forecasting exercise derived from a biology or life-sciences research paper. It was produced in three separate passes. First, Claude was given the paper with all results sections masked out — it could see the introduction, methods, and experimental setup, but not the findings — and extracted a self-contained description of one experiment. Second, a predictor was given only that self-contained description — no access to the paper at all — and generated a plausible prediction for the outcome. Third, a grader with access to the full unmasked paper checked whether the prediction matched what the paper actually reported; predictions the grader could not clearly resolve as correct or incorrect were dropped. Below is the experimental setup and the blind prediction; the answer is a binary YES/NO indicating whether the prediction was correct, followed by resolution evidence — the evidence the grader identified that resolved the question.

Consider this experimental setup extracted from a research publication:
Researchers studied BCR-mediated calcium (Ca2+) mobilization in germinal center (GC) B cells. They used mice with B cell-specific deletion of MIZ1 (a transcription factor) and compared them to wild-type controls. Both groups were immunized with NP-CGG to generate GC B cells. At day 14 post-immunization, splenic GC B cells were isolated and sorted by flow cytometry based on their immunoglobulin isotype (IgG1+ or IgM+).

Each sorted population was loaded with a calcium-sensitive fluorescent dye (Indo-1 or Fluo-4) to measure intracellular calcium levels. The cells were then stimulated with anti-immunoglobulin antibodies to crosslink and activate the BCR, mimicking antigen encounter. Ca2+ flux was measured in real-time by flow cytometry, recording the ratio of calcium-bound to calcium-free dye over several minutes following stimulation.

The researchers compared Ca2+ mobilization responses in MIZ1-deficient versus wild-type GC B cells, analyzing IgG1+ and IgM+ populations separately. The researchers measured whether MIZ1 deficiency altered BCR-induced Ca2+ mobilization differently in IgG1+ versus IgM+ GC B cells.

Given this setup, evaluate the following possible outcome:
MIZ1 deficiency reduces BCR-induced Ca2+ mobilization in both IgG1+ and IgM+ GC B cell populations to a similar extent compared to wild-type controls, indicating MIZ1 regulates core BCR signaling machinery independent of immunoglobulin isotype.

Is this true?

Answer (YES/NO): NO